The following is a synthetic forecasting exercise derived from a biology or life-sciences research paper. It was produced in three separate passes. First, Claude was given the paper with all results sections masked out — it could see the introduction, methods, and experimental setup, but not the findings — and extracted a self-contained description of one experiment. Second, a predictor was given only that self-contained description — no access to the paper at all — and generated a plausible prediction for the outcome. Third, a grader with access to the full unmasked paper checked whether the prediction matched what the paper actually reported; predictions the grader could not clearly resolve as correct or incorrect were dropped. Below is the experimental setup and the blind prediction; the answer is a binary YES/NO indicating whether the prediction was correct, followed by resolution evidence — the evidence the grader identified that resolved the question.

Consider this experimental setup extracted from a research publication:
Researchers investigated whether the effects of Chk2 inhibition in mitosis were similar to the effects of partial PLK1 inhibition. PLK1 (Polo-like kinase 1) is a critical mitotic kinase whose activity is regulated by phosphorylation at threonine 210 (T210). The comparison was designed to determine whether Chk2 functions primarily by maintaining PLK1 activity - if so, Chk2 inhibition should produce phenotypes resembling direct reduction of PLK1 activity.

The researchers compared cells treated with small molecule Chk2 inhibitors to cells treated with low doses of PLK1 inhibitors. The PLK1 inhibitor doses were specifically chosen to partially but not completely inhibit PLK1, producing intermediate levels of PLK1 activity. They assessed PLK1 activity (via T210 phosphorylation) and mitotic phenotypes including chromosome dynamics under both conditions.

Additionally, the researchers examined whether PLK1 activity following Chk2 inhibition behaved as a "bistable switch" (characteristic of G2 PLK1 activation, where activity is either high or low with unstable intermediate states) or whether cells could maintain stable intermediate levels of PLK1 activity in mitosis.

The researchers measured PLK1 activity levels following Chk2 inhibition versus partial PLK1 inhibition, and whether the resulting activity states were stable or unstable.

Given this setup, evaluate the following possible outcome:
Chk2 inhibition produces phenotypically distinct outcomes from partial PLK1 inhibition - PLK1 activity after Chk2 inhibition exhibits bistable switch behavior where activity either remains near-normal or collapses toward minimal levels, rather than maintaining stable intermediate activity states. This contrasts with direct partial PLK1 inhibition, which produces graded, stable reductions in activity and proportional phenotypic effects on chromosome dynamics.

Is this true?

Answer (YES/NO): NO